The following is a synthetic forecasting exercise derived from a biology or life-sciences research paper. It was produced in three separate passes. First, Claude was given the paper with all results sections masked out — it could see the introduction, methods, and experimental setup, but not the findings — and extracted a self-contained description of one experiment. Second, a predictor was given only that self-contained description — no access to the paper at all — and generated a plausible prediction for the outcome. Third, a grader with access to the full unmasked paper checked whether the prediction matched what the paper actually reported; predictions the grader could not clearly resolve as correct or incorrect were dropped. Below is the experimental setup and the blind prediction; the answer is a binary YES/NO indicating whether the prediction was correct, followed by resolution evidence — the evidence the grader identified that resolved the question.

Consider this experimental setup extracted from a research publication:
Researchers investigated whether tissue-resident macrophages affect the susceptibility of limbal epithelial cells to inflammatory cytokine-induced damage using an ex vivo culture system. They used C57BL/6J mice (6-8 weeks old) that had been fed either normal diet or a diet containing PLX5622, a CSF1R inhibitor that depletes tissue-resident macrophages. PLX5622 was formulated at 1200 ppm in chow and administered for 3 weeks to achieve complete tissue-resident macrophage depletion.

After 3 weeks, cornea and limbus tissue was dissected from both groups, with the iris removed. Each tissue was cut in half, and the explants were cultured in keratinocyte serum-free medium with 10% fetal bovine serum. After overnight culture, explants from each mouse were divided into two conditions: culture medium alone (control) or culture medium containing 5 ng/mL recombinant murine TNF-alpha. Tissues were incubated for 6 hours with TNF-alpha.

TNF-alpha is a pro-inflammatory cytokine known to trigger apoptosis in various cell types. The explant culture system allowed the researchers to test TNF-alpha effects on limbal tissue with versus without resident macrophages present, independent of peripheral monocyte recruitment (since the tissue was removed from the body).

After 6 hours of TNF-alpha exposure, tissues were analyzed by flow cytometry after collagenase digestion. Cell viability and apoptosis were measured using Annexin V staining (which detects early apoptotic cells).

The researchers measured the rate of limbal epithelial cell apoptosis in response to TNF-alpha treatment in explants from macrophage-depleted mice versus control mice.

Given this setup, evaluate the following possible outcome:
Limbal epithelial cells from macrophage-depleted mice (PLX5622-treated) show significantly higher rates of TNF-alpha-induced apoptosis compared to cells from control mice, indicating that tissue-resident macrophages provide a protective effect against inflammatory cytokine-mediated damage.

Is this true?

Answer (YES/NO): YES